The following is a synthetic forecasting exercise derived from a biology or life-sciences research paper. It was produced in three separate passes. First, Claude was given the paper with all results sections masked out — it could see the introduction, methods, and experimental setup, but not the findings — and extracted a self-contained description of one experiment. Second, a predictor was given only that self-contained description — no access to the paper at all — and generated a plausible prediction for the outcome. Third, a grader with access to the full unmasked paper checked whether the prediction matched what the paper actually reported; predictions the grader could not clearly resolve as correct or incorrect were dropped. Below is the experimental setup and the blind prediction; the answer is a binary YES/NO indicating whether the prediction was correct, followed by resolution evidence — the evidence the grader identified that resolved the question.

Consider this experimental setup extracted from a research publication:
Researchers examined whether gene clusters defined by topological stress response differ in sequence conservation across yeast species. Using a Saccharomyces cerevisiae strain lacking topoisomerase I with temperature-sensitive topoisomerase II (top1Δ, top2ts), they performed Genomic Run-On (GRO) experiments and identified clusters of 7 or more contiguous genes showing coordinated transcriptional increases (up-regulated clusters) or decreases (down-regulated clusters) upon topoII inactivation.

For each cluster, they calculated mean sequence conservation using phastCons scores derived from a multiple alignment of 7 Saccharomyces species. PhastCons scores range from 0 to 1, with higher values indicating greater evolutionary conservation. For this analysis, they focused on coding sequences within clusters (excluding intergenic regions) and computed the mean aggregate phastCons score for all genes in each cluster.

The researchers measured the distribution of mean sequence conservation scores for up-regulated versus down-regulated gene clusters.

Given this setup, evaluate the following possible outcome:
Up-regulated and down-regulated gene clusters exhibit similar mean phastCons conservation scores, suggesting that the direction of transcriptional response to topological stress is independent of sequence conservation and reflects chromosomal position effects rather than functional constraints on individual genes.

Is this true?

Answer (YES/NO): NO